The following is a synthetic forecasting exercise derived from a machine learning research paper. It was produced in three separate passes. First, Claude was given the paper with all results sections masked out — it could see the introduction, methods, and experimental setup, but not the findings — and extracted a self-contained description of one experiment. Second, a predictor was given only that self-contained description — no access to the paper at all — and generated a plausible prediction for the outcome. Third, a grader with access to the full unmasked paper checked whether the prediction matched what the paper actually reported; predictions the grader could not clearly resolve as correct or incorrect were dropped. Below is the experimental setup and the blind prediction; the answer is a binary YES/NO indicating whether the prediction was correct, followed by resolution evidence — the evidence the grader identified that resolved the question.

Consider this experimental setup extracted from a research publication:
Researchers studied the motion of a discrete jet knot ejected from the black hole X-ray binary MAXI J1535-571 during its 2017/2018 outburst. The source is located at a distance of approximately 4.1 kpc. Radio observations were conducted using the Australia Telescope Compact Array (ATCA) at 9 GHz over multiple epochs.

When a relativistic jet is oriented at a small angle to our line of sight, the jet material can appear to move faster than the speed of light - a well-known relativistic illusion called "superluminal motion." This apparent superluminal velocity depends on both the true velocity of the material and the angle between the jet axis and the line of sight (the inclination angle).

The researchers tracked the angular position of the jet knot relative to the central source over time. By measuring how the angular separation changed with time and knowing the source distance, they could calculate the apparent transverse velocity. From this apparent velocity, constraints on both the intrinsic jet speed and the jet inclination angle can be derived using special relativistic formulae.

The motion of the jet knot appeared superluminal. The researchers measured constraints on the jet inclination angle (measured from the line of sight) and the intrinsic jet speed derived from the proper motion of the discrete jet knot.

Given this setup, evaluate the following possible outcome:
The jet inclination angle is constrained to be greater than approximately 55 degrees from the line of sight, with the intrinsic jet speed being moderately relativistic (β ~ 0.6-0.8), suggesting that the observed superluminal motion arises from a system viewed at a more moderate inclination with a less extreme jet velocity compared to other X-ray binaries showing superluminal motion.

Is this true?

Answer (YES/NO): NO